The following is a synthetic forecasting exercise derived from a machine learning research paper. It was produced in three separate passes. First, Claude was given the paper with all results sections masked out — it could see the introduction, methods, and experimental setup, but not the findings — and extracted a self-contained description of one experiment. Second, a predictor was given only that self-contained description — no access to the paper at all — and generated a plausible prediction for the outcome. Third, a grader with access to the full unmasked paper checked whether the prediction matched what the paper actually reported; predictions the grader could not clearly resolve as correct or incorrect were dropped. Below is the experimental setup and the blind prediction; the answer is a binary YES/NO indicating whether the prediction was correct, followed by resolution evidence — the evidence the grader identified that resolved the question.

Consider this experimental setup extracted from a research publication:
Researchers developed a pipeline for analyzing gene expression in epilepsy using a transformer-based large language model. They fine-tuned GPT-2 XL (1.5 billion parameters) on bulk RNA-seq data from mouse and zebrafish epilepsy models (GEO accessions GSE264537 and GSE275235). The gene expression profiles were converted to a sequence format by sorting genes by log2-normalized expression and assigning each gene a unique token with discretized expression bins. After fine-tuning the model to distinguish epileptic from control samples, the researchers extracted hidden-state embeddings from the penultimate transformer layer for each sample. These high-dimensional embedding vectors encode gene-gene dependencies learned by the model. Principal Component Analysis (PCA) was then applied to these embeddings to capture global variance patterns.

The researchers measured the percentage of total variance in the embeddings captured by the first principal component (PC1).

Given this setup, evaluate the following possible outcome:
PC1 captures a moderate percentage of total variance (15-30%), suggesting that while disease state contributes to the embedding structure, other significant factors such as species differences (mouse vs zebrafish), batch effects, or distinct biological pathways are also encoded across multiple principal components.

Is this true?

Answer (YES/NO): NO